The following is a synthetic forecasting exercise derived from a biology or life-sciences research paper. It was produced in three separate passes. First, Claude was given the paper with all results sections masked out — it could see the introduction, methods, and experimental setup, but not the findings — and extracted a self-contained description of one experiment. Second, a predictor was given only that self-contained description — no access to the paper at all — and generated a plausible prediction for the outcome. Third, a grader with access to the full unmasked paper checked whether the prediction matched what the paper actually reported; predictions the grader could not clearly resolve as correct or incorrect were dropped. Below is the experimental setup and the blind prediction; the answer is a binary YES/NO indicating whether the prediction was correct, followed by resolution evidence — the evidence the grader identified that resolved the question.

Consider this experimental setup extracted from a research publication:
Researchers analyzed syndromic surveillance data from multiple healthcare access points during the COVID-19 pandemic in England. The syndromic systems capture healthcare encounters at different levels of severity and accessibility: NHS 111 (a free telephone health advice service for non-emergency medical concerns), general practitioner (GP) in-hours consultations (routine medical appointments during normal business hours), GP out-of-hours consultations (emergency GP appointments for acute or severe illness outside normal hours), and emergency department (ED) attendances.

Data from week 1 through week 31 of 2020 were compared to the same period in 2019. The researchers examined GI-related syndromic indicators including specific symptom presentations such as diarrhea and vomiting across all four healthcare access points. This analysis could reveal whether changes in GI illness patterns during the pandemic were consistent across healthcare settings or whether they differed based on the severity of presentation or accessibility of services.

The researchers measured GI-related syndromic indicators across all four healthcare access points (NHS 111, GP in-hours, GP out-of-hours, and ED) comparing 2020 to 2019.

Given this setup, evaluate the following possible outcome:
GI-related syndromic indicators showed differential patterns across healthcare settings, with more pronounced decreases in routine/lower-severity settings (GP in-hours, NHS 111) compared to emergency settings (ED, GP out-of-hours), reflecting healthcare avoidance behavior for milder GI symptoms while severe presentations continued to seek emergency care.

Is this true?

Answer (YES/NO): NO